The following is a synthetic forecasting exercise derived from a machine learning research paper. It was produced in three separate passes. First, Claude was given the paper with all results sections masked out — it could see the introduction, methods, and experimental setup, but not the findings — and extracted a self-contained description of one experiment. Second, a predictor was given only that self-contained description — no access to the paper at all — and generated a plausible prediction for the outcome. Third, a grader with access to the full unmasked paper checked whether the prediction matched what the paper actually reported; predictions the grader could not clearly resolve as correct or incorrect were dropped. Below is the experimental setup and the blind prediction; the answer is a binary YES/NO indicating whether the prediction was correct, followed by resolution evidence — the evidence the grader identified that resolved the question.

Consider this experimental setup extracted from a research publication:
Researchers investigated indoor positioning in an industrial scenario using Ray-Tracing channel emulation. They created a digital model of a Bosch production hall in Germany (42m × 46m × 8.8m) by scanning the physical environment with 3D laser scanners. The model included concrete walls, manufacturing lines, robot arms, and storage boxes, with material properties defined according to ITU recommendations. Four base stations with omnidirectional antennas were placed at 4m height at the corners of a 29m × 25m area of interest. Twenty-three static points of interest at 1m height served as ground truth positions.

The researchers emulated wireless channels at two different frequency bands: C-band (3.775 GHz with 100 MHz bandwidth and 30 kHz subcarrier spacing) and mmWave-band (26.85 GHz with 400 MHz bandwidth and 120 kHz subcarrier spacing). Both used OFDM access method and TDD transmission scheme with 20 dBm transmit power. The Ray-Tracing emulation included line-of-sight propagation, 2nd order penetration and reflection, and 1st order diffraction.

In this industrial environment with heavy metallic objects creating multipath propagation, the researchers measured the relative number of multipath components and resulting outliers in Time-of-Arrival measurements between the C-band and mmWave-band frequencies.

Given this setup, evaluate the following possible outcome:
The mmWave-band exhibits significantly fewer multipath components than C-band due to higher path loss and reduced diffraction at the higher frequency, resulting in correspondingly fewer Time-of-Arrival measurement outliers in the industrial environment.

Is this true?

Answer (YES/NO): YES